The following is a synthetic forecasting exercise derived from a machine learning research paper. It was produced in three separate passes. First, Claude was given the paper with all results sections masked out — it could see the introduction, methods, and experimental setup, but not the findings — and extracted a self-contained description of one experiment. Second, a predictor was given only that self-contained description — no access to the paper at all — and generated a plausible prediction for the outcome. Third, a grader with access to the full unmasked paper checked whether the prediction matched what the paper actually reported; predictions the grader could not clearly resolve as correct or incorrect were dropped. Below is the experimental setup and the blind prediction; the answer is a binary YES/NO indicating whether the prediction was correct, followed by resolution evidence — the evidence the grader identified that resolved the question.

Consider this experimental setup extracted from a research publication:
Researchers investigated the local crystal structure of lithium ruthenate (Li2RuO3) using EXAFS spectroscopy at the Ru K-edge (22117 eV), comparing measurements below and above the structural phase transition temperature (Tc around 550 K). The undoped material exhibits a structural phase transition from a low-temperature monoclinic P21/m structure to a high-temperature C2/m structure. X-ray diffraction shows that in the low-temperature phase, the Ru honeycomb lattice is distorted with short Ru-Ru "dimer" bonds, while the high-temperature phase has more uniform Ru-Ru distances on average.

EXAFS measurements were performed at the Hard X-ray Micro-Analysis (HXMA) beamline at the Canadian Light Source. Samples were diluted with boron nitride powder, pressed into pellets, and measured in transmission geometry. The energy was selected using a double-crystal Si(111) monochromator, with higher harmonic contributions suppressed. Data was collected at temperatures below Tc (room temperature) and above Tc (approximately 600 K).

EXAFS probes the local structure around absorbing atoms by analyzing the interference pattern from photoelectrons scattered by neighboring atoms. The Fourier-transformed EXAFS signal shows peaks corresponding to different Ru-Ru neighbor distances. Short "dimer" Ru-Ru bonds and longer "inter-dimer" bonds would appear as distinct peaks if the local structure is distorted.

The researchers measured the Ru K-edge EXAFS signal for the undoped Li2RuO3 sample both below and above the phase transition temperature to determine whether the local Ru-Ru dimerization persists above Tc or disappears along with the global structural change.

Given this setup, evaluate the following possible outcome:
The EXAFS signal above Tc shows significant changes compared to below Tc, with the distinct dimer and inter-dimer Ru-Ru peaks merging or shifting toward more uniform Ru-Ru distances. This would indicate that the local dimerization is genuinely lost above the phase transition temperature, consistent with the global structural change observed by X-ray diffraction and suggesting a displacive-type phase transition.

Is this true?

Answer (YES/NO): NO